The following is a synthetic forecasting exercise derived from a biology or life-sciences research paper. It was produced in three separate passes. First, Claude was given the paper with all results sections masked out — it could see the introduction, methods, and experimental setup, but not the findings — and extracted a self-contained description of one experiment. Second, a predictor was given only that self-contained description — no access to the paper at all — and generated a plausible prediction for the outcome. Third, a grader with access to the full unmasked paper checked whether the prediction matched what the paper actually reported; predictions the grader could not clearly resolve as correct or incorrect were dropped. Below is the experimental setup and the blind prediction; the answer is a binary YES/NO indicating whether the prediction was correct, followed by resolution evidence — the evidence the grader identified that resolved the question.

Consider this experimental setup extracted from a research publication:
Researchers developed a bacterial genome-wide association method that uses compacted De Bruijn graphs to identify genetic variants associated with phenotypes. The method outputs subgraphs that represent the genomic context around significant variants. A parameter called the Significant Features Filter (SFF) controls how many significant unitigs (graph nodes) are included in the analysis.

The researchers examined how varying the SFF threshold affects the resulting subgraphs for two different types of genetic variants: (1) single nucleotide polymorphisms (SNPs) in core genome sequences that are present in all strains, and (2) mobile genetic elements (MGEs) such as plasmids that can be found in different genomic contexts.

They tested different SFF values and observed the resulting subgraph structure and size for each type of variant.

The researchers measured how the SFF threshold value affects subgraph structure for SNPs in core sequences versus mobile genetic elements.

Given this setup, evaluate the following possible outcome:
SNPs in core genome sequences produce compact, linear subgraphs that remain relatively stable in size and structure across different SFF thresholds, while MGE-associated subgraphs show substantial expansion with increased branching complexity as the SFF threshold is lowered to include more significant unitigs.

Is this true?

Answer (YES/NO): NO